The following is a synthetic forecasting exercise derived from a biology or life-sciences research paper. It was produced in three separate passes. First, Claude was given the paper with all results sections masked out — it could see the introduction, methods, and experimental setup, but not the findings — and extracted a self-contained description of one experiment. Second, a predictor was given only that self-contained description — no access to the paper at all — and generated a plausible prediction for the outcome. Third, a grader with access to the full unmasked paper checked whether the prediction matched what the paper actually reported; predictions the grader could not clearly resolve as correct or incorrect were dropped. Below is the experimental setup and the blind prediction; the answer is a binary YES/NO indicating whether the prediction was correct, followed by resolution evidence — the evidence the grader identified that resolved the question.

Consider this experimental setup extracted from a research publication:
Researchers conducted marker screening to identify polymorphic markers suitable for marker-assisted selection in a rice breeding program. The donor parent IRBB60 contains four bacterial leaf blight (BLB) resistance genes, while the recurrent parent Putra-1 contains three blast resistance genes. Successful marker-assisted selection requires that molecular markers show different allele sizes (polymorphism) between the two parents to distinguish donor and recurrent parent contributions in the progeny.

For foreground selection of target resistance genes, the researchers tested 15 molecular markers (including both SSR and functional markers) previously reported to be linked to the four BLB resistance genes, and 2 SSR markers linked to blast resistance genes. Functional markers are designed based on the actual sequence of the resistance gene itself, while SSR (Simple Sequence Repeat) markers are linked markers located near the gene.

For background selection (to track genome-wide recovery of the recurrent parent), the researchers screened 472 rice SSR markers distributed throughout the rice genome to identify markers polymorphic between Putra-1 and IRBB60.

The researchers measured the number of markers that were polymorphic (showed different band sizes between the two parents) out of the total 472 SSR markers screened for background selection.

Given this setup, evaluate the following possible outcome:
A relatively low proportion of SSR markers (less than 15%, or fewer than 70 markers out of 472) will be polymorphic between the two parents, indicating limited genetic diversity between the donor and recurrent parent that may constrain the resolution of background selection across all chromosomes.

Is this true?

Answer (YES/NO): NO